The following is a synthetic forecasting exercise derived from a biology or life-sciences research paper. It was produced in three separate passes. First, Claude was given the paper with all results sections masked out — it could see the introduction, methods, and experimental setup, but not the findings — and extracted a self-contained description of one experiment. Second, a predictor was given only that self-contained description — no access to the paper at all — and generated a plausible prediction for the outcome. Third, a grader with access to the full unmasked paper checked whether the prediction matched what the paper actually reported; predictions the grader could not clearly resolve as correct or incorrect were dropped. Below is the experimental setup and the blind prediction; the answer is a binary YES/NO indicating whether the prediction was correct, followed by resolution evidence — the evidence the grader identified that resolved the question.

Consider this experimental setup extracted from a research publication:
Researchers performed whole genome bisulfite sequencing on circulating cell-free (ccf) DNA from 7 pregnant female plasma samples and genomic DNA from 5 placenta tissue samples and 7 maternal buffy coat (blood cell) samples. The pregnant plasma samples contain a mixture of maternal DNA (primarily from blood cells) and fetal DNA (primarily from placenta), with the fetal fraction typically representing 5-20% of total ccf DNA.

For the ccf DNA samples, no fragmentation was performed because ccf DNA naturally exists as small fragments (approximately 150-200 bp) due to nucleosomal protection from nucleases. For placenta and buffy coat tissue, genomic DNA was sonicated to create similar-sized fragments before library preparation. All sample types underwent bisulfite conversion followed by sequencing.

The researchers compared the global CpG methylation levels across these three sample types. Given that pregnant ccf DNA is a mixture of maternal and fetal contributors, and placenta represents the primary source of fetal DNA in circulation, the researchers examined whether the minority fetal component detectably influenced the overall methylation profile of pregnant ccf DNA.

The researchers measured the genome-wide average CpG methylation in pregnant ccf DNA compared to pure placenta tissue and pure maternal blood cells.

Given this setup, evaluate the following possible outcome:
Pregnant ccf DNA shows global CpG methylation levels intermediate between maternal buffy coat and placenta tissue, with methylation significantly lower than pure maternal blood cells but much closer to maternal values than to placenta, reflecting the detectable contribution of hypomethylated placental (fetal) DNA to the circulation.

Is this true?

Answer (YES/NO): YES